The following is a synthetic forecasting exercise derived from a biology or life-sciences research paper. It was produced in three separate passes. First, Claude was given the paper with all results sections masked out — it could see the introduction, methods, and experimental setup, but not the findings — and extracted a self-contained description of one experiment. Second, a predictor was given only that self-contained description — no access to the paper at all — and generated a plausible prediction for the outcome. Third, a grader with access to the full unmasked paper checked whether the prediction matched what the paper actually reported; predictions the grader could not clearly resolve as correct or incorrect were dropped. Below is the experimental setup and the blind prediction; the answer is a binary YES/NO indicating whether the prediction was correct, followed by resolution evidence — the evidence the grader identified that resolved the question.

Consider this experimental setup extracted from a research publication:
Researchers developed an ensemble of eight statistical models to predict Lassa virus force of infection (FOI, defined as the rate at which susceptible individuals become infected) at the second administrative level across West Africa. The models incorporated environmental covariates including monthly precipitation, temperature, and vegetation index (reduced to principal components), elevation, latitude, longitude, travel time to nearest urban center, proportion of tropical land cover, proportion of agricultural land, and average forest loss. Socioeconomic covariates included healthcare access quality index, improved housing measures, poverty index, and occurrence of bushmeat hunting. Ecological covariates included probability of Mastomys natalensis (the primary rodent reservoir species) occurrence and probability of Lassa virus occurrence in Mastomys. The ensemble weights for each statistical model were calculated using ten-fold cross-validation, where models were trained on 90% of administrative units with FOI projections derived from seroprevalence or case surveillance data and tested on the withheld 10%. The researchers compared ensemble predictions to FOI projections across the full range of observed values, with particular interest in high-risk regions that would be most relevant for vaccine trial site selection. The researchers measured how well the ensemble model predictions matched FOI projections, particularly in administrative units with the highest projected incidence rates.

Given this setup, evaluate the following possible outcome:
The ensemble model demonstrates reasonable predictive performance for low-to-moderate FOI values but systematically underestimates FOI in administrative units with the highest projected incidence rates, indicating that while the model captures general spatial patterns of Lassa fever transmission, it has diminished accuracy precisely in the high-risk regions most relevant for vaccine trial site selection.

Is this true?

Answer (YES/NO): YES